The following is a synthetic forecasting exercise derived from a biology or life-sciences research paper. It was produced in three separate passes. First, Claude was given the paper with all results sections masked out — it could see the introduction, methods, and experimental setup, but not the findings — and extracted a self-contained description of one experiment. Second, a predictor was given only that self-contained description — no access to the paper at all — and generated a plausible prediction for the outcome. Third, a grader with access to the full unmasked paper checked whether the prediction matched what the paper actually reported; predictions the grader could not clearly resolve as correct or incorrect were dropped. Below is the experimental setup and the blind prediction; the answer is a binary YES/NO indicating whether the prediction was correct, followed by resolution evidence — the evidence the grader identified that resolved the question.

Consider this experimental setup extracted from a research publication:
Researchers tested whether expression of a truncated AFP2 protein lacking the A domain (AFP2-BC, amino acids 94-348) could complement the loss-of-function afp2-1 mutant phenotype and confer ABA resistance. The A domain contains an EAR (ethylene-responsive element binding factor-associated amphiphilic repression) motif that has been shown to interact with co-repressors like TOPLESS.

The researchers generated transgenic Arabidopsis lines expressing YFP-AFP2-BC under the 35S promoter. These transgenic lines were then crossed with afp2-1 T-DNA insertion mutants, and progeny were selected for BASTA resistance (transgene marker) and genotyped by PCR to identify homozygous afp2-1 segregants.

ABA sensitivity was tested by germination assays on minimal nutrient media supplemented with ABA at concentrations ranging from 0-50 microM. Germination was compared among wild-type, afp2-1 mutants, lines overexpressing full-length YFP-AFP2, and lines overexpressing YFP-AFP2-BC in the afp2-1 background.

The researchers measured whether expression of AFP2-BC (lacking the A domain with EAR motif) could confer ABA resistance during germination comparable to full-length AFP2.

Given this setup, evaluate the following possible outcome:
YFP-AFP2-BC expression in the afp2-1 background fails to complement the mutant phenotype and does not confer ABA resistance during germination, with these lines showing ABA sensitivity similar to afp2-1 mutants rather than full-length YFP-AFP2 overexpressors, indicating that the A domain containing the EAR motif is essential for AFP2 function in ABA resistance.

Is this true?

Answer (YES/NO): NO